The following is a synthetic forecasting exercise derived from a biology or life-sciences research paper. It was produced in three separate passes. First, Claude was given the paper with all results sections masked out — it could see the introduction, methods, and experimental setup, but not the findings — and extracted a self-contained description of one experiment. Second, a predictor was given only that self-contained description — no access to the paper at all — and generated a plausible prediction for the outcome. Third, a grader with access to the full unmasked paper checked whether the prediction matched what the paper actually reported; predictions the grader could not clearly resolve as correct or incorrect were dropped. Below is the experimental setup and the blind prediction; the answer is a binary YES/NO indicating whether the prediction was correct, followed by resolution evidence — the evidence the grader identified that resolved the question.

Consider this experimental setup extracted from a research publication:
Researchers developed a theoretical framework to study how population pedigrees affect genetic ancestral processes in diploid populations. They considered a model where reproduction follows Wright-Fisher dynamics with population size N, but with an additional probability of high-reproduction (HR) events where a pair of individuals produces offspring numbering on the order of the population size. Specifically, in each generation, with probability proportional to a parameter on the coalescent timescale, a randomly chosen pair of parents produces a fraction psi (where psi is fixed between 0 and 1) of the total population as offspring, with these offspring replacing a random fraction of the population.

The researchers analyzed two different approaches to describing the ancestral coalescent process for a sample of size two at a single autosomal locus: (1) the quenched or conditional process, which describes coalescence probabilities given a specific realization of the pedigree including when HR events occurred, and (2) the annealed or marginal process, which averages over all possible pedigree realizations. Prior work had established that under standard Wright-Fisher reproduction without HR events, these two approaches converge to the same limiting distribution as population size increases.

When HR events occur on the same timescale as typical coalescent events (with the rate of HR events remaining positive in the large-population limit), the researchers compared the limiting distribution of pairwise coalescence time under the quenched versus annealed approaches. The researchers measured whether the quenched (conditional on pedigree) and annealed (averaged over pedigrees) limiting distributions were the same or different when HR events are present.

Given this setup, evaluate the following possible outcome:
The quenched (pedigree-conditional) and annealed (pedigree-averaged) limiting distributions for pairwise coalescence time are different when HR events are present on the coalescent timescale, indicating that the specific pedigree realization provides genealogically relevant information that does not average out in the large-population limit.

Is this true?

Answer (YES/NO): YES